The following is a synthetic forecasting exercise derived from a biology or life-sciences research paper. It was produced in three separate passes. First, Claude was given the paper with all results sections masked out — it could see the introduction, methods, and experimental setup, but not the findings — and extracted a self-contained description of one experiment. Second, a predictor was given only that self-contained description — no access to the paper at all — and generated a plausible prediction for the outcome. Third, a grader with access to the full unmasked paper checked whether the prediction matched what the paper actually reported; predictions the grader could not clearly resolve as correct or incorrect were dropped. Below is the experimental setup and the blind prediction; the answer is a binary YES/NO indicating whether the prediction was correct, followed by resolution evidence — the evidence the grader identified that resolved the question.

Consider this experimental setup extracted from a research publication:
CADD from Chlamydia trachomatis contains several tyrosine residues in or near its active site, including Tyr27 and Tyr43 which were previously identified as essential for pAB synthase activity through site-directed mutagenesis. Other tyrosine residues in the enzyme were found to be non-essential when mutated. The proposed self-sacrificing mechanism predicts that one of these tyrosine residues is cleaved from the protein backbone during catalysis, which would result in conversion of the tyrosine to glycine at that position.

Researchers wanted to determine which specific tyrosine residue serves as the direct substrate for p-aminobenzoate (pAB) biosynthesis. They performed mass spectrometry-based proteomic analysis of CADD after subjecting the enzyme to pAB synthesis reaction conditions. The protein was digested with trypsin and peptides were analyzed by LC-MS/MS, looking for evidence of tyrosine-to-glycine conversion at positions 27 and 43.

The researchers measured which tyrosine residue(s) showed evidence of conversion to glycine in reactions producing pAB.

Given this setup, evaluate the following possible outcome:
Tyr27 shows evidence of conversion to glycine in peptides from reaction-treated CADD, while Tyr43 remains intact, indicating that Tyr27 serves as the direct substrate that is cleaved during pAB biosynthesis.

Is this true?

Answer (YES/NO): YES